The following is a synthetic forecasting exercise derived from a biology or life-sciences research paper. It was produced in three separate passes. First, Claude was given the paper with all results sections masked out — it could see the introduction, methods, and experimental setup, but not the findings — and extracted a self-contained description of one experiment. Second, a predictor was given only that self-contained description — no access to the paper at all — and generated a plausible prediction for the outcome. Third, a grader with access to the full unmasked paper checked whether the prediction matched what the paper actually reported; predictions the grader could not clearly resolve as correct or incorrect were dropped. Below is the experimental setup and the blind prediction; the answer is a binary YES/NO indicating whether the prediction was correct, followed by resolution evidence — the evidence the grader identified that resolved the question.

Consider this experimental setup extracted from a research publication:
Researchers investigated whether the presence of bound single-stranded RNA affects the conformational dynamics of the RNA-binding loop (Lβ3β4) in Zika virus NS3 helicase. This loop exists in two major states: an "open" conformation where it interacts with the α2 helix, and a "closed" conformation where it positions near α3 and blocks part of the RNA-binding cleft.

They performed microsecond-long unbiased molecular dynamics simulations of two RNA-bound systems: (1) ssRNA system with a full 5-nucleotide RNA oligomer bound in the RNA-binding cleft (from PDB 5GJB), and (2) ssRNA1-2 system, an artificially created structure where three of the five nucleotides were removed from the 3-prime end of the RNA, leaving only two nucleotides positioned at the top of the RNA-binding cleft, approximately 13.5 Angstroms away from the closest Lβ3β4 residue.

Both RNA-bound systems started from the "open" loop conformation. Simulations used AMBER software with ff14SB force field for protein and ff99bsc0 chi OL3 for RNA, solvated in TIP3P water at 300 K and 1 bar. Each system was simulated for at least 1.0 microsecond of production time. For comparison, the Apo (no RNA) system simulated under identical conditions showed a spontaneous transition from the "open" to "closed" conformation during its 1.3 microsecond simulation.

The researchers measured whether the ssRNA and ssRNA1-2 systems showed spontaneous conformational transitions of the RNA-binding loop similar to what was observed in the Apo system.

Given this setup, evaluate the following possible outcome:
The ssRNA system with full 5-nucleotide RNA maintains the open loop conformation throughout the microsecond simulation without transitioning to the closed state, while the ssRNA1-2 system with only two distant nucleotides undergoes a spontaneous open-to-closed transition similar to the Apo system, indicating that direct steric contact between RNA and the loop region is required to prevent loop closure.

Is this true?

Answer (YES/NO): NO